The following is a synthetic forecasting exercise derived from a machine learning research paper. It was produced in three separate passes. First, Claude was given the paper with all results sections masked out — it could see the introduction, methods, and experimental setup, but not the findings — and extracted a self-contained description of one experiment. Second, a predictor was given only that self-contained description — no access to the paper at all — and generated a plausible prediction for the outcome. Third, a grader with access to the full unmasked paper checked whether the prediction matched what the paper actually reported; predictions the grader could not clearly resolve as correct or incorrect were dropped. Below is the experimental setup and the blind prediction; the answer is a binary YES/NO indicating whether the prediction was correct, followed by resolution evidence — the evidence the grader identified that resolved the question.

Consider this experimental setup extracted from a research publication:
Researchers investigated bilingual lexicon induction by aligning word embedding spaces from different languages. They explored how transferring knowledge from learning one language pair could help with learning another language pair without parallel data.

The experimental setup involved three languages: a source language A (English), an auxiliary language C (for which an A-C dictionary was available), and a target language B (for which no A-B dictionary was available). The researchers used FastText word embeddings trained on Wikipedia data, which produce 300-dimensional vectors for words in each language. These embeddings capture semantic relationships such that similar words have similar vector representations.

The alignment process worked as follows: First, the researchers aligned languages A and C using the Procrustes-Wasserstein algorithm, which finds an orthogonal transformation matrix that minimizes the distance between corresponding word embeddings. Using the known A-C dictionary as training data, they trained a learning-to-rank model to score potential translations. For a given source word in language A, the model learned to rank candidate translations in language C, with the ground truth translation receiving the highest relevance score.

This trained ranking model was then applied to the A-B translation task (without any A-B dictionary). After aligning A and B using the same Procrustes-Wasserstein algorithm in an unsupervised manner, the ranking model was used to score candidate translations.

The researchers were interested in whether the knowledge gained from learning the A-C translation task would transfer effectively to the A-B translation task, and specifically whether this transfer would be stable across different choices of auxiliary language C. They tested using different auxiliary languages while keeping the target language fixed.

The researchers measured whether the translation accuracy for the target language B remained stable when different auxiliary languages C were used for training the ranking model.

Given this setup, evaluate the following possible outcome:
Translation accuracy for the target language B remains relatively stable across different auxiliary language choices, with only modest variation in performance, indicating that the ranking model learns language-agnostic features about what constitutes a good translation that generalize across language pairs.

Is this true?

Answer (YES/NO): YES